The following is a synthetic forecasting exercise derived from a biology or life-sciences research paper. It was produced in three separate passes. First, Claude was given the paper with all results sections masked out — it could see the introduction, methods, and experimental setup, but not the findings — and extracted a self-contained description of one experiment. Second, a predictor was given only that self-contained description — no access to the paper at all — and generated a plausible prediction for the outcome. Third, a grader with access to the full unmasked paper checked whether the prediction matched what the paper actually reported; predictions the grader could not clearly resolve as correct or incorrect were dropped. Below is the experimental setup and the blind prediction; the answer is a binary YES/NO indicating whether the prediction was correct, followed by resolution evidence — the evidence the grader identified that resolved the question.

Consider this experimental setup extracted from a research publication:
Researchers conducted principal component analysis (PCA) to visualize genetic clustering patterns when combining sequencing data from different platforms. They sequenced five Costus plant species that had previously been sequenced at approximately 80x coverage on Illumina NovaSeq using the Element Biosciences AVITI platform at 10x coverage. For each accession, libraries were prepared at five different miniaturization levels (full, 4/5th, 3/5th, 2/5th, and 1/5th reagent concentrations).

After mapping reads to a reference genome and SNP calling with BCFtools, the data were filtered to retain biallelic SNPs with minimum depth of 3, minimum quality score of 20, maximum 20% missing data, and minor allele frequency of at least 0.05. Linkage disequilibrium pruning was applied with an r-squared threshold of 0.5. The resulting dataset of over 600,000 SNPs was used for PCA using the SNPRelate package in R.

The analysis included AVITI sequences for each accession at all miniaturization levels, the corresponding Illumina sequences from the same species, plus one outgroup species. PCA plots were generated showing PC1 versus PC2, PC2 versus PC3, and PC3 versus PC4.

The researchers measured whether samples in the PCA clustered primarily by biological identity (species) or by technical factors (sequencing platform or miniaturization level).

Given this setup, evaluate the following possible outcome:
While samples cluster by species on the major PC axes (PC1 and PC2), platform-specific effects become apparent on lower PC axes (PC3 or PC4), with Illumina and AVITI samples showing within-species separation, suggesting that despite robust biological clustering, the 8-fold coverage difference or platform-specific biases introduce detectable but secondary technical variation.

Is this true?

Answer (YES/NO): NO